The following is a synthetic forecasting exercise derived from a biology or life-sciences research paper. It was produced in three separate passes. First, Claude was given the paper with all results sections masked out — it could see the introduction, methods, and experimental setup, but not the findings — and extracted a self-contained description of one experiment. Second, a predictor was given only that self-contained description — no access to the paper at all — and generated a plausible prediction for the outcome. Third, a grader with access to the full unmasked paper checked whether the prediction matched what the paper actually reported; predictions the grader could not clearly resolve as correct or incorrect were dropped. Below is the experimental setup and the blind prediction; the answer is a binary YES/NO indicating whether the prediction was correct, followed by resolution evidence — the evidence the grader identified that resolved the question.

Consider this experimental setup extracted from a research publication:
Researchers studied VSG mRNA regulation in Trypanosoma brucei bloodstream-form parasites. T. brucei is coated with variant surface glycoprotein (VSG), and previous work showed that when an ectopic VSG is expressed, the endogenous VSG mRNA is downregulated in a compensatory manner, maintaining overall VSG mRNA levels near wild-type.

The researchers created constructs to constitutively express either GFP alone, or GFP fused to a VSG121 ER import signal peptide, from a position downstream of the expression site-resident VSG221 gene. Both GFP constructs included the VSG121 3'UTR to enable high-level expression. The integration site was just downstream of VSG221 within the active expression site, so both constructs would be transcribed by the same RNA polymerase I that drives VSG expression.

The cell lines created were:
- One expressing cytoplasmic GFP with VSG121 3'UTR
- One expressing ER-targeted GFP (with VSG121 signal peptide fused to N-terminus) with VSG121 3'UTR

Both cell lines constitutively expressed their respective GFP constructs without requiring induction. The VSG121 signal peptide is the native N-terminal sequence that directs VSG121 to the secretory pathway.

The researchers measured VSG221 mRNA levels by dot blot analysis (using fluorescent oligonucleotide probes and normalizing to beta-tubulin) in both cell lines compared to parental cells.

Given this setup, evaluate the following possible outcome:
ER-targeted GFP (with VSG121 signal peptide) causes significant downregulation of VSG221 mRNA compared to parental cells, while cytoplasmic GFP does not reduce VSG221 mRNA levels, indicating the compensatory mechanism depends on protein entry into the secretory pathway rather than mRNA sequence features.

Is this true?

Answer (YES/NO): YES